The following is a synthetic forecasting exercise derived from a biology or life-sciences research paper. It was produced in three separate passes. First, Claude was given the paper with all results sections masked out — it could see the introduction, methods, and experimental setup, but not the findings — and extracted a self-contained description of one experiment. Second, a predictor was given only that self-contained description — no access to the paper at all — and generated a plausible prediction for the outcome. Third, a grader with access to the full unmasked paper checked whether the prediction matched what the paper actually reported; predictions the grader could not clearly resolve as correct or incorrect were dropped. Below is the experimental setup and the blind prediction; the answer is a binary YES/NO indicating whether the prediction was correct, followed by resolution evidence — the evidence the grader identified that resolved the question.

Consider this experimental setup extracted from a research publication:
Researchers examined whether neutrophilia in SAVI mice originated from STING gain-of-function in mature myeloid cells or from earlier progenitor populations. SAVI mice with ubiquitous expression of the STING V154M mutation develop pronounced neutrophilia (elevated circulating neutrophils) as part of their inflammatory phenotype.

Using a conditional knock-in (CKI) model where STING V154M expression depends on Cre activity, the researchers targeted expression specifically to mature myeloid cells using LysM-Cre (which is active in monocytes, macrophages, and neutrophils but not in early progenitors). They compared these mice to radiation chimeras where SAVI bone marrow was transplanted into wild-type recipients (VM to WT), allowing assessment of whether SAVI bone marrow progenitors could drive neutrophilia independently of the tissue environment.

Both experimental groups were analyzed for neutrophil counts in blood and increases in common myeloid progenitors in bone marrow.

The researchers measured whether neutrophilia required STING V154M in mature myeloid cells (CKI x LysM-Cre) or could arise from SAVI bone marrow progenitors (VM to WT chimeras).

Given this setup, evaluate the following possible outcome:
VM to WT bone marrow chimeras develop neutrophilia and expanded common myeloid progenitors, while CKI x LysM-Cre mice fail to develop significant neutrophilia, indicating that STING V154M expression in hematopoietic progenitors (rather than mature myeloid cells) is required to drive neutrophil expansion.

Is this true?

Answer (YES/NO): YES